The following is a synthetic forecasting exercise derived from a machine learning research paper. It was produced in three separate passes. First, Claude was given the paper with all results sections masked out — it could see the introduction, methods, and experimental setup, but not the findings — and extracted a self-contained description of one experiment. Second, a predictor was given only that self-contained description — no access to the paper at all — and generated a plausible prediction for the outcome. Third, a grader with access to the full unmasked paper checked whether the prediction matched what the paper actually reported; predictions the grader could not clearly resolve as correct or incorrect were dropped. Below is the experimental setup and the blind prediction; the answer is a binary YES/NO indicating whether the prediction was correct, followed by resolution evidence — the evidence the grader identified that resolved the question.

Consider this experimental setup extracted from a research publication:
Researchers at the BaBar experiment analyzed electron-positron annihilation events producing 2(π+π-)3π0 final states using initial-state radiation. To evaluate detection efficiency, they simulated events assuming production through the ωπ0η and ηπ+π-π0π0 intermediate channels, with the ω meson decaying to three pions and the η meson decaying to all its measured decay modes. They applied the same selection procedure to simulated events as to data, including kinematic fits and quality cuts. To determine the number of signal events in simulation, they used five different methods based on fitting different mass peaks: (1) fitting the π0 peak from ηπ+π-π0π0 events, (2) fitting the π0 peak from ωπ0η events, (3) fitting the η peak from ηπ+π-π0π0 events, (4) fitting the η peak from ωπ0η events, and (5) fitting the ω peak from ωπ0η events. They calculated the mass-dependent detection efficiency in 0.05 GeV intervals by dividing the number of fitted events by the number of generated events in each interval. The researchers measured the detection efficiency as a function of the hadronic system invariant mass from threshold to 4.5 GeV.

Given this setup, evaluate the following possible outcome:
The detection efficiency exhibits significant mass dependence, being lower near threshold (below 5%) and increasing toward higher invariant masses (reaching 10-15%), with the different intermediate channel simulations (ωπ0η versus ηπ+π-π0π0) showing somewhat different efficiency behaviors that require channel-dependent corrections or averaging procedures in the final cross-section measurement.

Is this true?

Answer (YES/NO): NO